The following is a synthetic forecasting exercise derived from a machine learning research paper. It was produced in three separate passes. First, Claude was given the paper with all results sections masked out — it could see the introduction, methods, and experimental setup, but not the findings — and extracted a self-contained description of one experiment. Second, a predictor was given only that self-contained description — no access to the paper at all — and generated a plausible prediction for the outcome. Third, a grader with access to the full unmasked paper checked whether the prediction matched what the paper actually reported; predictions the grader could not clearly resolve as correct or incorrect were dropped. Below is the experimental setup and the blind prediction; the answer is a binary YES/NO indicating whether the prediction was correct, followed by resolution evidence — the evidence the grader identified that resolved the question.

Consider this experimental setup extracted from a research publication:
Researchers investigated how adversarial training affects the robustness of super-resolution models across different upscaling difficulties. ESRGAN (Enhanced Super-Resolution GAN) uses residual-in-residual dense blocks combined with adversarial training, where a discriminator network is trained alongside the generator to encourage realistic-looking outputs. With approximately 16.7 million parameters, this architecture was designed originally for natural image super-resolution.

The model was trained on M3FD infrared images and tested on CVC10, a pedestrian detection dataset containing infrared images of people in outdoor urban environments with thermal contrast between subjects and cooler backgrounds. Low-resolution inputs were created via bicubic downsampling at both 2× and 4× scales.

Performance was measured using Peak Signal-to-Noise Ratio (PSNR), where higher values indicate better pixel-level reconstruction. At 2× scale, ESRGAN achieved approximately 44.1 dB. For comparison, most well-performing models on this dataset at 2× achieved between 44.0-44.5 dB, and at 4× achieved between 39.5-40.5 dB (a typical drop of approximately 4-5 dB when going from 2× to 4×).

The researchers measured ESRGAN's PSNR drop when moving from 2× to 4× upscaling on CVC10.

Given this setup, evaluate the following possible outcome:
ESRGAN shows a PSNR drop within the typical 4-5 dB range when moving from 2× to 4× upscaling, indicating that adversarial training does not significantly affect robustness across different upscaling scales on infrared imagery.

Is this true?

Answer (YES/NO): NO